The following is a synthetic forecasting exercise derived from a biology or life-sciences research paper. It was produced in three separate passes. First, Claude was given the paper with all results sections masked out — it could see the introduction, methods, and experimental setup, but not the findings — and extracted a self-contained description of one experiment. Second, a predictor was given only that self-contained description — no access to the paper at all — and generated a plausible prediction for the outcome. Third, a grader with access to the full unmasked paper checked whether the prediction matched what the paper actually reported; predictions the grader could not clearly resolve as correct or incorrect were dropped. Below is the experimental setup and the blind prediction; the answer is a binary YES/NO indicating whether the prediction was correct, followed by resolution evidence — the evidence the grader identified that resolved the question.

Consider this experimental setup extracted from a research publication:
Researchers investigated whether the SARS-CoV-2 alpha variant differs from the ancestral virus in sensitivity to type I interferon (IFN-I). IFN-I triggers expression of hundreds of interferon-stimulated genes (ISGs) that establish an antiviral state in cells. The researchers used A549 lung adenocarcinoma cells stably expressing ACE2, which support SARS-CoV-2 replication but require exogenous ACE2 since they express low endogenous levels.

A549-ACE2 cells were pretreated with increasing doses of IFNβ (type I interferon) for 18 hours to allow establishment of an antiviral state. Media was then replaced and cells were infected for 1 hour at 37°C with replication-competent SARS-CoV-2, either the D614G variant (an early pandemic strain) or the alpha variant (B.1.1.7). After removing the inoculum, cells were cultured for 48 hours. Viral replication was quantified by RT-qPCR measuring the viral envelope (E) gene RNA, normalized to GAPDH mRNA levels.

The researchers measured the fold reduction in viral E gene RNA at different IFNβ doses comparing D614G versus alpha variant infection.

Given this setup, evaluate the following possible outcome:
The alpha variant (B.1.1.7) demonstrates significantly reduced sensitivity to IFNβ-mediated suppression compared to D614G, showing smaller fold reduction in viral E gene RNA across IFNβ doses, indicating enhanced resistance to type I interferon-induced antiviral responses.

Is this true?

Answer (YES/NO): YES